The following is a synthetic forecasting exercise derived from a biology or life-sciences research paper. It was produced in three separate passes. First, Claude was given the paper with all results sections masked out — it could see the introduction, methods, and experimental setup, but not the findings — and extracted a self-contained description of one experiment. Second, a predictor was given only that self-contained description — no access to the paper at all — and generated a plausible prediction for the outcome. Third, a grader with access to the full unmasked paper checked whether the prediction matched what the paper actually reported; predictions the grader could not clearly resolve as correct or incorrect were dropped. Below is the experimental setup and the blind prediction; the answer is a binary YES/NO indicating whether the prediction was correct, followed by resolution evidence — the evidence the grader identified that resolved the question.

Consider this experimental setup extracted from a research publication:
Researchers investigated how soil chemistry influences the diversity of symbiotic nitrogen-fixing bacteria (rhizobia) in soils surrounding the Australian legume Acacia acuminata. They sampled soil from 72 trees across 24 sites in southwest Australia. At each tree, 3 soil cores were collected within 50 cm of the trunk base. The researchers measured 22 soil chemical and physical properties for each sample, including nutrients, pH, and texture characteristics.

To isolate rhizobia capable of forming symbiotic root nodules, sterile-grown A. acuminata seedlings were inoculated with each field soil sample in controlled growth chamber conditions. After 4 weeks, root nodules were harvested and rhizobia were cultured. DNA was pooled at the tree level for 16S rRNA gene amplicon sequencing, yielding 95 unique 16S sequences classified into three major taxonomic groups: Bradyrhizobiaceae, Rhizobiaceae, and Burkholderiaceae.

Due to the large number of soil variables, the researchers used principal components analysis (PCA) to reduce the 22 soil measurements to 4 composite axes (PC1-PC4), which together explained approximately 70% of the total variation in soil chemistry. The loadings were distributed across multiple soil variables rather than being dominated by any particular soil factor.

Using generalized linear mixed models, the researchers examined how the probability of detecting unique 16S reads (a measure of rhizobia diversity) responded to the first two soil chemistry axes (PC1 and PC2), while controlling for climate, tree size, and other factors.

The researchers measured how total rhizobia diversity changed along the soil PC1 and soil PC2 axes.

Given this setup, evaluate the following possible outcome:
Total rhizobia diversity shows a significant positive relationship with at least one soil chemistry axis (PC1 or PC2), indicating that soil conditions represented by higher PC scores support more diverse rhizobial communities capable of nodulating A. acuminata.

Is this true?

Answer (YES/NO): NO